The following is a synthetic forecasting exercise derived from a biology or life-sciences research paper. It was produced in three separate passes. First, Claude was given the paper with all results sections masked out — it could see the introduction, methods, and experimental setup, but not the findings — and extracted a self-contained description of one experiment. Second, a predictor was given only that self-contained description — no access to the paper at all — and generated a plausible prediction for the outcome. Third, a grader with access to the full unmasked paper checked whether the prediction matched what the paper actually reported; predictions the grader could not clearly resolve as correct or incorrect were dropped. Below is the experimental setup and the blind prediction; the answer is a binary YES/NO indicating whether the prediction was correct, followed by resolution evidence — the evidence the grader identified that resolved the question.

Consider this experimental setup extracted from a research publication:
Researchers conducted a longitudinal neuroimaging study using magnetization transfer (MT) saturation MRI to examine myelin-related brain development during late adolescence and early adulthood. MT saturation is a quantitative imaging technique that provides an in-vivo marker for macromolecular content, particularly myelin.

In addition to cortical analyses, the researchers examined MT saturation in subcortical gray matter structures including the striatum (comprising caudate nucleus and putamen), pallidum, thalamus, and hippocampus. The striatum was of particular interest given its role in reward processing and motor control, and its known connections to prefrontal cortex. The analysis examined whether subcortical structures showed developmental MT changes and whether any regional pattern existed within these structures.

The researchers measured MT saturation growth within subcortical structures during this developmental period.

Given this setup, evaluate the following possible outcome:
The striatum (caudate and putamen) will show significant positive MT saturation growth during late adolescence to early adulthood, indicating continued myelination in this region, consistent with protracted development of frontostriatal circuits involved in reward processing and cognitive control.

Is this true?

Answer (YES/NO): YES